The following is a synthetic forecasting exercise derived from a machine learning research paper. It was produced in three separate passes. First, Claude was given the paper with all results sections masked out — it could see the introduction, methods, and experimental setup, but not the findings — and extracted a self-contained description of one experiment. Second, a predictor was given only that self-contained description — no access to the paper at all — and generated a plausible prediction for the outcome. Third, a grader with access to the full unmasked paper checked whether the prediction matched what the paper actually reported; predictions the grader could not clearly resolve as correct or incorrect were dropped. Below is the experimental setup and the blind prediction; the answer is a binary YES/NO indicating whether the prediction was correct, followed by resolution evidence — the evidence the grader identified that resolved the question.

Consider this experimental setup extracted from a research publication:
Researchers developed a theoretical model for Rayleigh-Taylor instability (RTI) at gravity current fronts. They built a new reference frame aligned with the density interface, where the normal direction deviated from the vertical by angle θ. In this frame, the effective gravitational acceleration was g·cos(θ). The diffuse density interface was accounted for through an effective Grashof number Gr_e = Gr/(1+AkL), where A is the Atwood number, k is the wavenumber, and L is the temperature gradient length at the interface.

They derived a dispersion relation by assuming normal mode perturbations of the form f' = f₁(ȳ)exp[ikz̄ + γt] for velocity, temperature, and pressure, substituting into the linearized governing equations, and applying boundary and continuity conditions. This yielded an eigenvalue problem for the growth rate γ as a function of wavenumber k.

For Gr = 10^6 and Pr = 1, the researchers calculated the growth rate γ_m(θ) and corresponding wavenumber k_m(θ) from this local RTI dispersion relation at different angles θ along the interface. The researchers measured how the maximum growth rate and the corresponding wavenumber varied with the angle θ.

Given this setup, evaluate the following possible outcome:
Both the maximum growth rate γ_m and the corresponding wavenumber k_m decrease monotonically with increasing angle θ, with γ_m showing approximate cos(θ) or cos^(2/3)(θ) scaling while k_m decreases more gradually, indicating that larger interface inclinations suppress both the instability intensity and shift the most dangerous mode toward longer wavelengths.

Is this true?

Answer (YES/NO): NO